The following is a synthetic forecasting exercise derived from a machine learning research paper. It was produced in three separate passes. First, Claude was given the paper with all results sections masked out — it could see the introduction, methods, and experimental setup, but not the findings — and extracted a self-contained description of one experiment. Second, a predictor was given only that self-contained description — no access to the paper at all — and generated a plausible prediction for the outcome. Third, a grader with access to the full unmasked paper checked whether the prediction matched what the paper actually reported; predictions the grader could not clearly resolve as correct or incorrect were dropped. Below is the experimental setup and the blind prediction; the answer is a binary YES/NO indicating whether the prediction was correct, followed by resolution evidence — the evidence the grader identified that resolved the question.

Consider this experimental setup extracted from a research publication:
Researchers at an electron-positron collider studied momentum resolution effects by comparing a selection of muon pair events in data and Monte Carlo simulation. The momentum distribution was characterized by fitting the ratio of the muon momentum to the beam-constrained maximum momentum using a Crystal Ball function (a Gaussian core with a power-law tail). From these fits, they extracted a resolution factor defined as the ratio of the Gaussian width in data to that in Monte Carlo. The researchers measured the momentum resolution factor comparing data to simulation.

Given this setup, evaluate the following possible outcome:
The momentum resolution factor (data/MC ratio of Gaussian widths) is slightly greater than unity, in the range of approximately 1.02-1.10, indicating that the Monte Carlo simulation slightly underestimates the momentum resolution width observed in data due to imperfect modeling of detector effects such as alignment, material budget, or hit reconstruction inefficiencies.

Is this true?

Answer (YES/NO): NO